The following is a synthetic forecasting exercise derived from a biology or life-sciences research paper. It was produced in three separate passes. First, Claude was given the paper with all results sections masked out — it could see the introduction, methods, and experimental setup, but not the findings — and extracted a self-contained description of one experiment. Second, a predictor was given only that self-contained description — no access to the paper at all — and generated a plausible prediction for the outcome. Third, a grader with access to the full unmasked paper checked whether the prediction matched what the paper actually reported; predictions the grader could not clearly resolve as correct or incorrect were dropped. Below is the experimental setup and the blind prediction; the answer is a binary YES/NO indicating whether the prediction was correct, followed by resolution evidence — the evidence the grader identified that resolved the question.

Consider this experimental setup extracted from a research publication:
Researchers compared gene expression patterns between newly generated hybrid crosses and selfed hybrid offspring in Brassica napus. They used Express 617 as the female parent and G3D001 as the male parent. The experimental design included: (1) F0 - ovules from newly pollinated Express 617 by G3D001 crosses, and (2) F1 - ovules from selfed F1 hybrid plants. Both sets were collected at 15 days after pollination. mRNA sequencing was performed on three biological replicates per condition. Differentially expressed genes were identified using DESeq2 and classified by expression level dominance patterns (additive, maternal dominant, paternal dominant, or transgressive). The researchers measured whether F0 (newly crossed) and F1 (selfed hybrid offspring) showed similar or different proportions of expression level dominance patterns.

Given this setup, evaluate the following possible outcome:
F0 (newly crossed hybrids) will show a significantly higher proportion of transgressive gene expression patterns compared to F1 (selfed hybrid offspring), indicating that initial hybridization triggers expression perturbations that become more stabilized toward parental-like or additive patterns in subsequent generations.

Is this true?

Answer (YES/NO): NO